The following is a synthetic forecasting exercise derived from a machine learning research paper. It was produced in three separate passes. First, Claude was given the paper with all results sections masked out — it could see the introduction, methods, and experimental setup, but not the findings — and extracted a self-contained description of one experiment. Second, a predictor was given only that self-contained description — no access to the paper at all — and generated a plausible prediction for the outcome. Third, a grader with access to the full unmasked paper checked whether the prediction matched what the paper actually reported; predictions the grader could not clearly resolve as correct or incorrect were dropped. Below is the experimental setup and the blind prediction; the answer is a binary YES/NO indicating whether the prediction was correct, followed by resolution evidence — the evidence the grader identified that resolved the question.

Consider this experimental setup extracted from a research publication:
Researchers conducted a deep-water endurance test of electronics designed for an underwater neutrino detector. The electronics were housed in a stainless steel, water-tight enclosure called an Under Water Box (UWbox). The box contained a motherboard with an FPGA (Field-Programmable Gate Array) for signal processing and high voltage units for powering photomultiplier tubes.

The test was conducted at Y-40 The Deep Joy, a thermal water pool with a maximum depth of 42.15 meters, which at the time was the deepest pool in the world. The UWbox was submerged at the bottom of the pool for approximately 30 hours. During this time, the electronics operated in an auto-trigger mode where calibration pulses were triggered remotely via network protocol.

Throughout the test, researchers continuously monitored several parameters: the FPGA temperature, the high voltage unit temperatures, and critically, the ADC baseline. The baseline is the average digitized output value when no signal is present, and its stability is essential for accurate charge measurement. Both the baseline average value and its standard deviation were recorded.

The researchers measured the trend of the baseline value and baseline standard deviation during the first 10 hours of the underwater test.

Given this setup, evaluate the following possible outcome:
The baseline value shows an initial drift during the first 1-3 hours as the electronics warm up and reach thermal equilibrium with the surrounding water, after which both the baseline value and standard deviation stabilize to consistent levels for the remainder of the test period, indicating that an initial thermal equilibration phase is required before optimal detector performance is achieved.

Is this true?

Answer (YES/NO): YES